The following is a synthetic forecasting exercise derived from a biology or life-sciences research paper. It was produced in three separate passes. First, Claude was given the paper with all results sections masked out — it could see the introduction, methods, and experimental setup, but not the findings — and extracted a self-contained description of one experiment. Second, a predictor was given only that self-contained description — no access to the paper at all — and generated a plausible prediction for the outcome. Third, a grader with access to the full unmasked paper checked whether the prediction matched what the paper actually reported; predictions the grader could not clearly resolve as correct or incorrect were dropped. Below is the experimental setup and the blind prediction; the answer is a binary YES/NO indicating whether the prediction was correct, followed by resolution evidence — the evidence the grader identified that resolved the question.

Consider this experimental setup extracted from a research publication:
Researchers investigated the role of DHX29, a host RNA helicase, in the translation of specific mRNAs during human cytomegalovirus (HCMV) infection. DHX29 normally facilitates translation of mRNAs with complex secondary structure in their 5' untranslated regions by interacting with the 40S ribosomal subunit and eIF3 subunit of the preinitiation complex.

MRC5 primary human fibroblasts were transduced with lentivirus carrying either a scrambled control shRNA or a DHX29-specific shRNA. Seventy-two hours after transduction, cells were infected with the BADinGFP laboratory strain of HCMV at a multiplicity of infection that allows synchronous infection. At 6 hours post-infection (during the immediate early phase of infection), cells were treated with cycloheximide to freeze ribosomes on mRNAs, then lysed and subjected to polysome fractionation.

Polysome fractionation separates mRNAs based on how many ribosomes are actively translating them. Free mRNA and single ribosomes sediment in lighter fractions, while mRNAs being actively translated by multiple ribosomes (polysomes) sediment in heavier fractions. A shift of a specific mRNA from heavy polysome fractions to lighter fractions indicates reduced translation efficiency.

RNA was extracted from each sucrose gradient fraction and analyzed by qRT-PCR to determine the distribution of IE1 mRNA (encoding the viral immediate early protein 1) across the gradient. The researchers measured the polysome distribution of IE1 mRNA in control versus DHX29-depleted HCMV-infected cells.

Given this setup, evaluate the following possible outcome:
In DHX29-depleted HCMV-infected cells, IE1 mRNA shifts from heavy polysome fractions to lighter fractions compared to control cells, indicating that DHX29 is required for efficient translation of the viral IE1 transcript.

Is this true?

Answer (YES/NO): YES